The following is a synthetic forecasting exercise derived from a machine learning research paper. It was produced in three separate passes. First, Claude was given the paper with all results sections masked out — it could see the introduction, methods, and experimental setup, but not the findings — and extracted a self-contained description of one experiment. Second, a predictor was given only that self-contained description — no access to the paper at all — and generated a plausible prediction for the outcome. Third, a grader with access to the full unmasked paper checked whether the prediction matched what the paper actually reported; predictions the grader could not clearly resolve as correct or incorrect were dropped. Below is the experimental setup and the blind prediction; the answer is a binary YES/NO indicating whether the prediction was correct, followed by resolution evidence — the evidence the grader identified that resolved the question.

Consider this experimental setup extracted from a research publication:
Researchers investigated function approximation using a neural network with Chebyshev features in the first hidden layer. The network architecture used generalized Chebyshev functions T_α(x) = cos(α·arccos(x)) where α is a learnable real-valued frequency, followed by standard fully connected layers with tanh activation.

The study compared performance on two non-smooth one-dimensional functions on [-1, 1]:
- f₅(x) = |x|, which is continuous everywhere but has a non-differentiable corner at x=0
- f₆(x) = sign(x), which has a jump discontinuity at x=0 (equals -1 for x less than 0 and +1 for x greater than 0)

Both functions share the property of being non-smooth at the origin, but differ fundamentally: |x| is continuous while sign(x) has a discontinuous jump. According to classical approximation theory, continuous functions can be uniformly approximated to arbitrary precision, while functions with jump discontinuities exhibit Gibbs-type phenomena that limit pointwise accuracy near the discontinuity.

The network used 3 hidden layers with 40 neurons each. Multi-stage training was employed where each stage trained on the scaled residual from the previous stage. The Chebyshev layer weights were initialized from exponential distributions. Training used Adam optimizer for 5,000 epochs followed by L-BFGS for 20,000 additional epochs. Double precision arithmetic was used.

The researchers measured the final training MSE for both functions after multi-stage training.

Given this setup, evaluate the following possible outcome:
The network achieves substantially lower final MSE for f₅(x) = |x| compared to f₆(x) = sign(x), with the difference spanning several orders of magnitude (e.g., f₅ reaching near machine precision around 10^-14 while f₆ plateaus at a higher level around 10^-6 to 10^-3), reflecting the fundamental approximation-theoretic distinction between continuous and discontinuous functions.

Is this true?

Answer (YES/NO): NO